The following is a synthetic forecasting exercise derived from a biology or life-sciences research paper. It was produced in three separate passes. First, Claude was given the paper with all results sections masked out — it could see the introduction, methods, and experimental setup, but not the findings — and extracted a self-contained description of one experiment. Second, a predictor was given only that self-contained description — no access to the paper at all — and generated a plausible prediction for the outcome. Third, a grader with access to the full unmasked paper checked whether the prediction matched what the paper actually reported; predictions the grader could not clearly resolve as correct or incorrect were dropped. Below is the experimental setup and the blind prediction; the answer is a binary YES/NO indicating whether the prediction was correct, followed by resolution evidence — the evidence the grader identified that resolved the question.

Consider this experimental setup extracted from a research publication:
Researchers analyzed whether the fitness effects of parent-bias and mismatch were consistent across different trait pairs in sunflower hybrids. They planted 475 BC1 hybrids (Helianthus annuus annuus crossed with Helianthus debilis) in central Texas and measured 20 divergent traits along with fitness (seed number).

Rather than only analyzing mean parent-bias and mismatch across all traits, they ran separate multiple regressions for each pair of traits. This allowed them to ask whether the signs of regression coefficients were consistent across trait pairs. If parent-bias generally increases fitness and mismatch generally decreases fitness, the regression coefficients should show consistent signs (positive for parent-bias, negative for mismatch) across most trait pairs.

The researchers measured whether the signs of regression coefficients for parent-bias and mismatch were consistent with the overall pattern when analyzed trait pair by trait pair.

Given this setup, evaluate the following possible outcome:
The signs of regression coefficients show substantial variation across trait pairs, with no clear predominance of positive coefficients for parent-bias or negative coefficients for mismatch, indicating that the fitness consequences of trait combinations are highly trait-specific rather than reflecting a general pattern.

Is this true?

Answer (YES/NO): NO